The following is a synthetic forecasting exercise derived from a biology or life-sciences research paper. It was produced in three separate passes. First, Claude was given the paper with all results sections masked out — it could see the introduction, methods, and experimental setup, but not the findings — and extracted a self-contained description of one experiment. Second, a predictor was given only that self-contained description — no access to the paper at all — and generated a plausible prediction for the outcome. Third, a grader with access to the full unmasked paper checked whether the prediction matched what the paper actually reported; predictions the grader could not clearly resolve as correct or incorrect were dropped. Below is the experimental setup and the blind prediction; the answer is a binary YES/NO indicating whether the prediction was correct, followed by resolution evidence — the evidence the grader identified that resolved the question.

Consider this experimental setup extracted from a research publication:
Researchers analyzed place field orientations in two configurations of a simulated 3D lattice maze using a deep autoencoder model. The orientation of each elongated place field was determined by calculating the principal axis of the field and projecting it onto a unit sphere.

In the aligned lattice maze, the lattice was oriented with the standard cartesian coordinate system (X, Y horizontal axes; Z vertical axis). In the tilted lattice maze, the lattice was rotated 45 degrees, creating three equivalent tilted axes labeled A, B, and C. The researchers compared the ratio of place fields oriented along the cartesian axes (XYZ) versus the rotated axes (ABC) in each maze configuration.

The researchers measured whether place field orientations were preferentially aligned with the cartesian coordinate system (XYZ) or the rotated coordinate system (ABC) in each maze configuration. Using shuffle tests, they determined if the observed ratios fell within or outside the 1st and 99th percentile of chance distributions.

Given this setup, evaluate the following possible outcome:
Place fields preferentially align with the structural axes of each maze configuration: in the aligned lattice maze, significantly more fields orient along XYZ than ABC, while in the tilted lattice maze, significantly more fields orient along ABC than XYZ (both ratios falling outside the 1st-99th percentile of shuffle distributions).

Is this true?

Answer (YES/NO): YES